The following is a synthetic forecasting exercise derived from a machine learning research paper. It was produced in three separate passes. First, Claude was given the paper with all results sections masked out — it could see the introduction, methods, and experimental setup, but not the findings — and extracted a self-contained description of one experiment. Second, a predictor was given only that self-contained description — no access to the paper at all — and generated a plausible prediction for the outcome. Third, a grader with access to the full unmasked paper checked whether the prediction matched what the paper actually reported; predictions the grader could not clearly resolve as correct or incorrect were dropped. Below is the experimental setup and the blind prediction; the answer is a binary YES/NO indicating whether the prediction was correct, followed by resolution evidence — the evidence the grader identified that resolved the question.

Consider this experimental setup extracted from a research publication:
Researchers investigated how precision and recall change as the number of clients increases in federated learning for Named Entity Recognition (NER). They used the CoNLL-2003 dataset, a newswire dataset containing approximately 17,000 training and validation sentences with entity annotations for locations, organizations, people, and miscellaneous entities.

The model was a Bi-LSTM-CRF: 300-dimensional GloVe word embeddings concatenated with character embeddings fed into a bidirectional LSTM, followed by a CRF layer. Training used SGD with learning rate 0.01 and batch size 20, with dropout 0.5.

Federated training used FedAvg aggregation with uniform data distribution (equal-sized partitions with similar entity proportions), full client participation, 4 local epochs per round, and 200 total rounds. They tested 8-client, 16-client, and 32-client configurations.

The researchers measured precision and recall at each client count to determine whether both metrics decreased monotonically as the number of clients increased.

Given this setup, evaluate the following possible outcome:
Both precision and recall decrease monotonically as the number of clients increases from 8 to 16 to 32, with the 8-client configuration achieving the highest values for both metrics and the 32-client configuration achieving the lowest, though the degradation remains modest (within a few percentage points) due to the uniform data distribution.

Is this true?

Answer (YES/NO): NO